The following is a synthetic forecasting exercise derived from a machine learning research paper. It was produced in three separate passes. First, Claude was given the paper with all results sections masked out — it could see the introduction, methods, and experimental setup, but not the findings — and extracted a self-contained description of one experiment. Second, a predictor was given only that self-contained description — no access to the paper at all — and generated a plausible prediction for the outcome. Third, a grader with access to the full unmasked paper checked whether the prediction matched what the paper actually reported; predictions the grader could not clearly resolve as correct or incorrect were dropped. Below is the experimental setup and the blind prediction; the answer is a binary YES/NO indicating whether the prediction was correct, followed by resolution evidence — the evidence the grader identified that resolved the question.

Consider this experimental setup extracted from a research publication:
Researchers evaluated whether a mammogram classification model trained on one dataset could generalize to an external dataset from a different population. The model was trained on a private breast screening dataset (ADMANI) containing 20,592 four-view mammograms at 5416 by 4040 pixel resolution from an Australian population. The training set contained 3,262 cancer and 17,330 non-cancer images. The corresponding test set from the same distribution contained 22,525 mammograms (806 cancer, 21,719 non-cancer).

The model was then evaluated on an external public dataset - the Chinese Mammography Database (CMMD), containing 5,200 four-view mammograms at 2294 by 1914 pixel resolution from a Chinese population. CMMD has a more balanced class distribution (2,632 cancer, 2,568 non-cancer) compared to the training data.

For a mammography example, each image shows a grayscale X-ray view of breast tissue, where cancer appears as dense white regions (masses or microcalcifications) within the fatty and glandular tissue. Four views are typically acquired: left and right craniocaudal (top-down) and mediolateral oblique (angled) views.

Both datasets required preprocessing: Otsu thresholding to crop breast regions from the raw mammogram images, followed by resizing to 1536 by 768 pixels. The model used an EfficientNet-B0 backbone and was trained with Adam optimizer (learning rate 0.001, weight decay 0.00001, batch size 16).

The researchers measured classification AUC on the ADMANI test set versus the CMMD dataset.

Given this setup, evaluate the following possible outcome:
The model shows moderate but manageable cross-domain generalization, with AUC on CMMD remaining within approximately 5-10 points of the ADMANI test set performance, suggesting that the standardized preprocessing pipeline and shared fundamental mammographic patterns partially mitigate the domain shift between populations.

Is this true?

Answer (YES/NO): NO